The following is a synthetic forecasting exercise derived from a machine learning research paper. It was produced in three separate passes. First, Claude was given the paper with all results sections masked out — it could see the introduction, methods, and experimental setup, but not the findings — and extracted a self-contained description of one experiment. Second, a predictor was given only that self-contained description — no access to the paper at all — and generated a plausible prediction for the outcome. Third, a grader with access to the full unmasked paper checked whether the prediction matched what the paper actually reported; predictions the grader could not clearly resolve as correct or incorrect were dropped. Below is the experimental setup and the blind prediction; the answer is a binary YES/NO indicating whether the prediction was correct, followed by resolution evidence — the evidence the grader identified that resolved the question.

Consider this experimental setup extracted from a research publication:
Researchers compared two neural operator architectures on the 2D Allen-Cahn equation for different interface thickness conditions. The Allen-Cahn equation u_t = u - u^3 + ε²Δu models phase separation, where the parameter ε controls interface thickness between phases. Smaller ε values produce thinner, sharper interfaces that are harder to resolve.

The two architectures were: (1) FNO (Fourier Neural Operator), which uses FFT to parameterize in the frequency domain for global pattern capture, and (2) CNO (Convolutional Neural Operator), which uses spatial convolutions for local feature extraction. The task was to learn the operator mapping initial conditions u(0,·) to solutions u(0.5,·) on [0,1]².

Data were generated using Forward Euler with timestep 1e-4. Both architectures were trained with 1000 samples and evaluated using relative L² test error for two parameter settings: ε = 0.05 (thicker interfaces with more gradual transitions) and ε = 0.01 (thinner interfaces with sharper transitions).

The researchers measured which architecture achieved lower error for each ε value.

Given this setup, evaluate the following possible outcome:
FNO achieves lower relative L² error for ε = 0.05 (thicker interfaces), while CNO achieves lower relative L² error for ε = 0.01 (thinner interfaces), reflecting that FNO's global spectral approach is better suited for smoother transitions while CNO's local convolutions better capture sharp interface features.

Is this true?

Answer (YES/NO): NO